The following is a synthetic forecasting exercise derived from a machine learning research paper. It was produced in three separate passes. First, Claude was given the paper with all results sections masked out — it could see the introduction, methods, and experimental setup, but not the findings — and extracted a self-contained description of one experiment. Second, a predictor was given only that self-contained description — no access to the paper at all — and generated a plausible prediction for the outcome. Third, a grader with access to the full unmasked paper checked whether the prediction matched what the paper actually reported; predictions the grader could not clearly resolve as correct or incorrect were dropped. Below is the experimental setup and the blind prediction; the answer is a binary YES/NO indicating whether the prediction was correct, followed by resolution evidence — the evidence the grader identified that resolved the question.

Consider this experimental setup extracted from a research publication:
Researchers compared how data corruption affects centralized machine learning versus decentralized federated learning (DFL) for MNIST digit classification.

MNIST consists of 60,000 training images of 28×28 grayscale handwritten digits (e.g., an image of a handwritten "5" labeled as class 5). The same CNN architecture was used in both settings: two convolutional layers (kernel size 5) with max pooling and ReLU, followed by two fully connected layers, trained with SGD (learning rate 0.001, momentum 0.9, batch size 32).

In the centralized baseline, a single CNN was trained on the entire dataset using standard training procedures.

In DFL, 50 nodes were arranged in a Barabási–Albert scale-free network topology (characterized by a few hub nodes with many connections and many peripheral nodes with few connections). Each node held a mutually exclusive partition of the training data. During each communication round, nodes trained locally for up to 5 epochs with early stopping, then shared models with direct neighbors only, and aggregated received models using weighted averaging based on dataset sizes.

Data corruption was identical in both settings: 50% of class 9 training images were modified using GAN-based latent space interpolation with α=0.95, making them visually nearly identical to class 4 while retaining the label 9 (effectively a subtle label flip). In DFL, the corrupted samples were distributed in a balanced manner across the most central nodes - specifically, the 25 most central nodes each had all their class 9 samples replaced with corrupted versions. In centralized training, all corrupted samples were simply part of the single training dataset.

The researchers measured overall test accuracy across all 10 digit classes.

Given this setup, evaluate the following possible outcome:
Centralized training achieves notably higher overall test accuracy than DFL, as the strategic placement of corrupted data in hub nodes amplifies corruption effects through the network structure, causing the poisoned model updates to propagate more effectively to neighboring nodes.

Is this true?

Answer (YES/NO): NO